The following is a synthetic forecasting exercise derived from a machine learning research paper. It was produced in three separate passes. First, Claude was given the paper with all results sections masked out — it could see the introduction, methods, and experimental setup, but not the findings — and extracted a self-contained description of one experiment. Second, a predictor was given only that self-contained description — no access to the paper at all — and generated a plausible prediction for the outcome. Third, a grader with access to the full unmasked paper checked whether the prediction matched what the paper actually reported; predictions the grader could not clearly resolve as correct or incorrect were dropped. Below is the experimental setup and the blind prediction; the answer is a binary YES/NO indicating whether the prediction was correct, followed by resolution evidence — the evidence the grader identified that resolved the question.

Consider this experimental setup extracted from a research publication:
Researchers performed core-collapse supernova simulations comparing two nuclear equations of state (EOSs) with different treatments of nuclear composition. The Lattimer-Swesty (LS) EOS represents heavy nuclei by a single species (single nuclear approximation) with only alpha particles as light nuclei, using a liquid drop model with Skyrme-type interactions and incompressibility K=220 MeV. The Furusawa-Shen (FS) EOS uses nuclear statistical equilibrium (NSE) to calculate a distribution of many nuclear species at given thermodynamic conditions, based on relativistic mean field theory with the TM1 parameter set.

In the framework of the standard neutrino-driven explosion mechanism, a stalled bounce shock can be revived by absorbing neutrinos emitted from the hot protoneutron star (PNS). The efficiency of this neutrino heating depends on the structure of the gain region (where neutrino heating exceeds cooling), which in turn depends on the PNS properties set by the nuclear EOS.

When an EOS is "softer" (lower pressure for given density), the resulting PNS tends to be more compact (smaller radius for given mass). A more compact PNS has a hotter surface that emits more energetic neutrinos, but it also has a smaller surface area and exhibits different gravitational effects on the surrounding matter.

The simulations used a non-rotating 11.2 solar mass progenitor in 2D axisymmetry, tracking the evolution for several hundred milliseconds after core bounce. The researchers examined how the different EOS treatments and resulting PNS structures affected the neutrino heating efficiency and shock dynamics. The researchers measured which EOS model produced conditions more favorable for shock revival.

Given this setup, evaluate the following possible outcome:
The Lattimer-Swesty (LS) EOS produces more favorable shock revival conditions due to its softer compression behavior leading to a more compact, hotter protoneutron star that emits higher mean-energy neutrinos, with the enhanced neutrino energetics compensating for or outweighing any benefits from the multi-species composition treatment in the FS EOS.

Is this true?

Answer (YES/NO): NO